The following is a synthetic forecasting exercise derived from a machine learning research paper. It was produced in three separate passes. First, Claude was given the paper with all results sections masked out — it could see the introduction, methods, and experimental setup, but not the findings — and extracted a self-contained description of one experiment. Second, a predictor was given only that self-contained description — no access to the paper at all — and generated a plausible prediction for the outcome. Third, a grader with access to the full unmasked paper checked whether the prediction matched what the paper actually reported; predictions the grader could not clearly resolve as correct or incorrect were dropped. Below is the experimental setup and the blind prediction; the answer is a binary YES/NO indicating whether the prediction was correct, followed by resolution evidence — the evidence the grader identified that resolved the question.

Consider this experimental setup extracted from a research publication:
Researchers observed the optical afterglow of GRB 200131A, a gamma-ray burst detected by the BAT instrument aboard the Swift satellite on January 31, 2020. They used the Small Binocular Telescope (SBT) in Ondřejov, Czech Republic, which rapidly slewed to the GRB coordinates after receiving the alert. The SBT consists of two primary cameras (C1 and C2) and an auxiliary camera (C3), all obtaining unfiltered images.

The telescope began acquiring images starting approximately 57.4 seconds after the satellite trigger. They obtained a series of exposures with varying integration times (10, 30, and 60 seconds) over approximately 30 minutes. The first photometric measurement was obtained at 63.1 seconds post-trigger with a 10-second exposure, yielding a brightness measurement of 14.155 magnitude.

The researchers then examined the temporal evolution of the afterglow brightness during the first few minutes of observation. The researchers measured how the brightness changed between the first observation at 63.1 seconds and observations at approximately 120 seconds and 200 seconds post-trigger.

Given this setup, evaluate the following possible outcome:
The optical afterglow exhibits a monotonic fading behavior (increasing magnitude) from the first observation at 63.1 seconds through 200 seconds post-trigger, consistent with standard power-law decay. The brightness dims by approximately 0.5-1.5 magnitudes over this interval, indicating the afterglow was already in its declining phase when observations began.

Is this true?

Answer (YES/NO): NO